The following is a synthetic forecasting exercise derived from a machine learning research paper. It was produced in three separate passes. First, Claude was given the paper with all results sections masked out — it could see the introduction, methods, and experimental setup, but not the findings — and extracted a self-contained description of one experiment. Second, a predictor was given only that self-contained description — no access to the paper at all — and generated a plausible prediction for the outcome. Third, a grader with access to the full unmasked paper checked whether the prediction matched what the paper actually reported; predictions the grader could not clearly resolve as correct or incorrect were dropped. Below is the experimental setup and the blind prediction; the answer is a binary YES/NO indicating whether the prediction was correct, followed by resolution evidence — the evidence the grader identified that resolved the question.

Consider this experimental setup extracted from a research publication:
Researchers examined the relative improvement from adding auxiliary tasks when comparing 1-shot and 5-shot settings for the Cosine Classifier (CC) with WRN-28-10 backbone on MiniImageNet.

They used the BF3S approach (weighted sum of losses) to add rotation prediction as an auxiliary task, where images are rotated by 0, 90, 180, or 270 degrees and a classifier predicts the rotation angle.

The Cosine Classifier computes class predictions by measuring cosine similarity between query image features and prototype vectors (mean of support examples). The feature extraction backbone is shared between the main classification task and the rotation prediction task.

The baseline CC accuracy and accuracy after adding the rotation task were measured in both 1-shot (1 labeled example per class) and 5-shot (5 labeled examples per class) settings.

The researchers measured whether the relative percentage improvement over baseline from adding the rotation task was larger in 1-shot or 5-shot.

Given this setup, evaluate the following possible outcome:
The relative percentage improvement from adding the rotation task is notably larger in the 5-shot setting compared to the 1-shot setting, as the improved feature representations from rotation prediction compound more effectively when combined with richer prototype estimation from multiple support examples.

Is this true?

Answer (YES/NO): NO